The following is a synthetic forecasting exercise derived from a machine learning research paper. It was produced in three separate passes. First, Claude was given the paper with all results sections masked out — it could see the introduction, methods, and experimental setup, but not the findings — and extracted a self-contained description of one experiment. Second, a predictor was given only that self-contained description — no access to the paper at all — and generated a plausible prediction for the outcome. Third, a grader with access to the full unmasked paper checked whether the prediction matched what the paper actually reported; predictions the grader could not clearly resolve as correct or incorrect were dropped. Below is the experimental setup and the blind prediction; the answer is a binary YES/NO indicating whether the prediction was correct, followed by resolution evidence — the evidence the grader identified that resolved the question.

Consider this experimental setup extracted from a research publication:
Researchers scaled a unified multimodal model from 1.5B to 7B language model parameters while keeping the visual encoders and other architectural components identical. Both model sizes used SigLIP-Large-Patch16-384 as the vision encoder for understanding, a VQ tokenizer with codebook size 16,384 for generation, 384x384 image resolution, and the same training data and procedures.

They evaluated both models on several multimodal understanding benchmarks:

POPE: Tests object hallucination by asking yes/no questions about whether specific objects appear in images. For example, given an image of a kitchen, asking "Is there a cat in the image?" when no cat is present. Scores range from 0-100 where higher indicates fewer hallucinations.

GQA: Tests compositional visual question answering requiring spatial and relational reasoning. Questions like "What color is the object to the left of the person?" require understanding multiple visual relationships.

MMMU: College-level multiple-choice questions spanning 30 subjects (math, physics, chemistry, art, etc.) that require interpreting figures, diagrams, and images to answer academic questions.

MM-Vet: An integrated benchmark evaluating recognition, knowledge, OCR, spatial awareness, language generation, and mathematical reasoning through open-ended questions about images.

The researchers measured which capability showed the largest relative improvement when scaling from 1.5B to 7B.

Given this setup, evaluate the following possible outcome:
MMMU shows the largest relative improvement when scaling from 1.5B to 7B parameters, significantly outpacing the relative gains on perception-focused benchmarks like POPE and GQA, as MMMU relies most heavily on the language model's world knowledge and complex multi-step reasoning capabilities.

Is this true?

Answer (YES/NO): NO